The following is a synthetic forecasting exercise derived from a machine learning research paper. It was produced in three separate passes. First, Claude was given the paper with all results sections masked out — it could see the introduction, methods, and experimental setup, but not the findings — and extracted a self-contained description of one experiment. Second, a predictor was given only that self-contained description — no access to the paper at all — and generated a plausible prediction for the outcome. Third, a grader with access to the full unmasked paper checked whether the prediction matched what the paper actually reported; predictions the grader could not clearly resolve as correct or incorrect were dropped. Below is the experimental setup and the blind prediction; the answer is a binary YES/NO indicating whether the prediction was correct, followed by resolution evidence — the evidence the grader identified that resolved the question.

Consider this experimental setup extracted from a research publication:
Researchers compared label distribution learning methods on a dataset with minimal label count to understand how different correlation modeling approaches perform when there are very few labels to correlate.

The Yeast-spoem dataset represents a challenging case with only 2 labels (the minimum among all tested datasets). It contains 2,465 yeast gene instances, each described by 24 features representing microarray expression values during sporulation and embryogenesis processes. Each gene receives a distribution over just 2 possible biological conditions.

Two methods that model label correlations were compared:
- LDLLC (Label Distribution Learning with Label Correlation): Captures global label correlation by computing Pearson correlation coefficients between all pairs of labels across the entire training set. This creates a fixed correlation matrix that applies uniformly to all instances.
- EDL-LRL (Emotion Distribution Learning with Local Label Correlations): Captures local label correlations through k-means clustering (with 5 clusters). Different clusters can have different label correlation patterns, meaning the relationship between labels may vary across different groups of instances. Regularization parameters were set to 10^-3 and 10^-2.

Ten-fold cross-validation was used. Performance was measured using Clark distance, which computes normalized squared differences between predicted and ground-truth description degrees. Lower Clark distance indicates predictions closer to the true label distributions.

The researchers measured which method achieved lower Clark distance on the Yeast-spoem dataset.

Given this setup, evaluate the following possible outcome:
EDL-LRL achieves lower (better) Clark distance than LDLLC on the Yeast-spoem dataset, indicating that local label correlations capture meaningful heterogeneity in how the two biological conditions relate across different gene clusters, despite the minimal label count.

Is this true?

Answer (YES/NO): YES